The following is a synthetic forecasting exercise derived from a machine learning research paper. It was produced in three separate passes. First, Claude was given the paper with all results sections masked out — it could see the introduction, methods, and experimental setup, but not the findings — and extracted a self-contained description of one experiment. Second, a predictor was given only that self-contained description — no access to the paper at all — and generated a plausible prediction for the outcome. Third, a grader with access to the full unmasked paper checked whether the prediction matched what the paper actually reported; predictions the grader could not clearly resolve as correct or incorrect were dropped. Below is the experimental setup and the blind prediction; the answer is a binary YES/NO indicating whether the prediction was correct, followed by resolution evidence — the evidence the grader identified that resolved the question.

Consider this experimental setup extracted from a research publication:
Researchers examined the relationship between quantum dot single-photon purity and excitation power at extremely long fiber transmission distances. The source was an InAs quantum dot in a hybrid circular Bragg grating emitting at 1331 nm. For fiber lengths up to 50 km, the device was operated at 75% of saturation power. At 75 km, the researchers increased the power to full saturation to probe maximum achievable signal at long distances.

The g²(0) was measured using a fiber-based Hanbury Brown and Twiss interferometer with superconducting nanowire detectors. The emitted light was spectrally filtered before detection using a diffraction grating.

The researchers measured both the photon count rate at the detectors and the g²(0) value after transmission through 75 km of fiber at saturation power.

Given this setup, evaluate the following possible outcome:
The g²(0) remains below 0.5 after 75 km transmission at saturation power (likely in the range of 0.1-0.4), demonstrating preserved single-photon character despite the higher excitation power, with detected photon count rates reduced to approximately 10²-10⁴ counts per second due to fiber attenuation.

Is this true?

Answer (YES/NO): NO